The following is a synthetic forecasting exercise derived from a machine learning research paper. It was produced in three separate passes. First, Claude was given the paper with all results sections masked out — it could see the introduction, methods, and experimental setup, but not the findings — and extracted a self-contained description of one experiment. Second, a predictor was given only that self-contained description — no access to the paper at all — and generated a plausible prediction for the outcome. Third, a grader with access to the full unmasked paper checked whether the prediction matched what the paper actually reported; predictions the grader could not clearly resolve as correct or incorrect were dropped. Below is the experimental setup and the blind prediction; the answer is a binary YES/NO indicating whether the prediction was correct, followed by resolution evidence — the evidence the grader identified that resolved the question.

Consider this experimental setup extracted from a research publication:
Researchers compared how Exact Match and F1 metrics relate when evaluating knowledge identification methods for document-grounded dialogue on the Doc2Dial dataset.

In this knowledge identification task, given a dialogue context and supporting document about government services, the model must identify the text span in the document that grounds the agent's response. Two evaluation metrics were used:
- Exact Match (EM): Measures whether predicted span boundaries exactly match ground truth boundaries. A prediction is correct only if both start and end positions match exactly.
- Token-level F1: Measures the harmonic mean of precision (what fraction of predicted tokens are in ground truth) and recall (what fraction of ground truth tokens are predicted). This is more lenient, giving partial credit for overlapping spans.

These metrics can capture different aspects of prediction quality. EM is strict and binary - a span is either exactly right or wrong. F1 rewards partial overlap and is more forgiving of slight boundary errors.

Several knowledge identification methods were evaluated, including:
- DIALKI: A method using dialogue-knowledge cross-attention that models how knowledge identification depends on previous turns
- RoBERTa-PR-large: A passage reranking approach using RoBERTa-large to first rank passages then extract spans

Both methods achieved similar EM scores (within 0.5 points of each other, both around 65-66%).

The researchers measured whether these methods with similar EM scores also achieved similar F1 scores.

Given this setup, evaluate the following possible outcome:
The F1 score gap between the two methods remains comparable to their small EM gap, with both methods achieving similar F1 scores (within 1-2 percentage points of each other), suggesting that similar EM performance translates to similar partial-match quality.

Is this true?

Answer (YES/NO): NO